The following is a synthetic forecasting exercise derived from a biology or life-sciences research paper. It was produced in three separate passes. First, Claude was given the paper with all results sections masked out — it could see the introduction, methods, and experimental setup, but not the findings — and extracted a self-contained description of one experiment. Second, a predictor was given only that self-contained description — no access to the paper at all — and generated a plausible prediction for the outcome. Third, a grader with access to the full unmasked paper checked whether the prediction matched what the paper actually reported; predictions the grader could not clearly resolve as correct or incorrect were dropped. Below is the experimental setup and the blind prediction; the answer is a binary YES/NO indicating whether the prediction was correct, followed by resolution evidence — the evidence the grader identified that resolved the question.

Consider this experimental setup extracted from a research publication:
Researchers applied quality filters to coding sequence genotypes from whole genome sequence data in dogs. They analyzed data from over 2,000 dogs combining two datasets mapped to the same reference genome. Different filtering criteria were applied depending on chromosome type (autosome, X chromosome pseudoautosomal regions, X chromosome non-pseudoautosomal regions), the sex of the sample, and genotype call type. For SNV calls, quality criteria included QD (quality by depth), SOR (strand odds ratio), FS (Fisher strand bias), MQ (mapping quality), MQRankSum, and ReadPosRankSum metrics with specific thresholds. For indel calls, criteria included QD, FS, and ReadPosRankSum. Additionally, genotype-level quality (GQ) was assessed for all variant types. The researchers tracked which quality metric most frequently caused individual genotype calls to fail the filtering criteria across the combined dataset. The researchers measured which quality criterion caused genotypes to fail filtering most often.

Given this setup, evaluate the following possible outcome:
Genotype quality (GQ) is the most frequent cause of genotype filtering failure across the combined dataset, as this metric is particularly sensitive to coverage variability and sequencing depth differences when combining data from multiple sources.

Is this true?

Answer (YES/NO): YES